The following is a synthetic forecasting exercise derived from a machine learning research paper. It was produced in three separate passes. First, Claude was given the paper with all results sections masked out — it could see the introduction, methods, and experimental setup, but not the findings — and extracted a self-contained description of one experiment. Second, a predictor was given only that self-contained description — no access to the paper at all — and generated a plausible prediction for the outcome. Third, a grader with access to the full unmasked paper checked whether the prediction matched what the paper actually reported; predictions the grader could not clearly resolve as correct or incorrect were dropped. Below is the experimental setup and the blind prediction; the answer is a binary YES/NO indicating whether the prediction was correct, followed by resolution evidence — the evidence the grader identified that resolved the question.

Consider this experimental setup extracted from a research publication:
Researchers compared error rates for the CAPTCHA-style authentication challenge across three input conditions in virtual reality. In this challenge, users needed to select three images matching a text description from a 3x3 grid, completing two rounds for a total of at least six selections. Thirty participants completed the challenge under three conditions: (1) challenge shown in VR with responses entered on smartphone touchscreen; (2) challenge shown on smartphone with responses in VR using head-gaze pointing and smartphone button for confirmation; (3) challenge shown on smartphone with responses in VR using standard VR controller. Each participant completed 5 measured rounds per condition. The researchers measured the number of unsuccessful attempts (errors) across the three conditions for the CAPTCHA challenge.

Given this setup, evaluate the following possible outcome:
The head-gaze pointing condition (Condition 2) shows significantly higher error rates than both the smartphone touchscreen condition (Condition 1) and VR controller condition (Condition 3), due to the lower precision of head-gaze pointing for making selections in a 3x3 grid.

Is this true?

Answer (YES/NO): NO